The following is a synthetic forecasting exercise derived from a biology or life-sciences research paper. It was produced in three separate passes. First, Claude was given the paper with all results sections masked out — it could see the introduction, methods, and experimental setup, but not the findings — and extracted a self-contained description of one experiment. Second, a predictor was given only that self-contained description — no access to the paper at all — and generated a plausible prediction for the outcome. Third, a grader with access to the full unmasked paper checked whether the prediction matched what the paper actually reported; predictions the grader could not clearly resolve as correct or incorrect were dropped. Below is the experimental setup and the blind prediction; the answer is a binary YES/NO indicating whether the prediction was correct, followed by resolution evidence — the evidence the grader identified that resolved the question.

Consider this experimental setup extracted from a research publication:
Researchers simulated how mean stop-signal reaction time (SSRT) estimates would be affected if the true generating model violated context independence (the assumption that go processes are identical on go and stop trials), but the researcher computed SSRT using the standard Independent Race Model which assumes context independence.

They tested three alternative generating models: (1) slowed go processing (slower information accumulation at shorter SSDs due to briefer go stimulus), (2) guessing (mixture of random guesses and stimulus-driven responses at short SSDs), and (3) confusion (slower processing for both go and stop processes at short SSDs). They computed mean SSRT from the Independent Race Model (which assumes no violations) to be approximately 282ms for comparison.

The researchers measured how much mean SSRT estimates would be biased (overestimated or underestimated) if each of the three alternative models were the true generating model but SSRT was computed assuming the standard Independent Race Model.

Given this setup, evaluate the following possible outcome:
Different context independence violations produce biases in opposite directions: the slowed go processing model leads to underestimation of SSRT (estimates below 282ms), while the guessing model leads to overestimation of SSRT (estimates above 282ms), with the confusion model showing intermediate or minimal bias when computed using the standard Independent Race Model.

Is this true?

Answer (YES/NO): YES